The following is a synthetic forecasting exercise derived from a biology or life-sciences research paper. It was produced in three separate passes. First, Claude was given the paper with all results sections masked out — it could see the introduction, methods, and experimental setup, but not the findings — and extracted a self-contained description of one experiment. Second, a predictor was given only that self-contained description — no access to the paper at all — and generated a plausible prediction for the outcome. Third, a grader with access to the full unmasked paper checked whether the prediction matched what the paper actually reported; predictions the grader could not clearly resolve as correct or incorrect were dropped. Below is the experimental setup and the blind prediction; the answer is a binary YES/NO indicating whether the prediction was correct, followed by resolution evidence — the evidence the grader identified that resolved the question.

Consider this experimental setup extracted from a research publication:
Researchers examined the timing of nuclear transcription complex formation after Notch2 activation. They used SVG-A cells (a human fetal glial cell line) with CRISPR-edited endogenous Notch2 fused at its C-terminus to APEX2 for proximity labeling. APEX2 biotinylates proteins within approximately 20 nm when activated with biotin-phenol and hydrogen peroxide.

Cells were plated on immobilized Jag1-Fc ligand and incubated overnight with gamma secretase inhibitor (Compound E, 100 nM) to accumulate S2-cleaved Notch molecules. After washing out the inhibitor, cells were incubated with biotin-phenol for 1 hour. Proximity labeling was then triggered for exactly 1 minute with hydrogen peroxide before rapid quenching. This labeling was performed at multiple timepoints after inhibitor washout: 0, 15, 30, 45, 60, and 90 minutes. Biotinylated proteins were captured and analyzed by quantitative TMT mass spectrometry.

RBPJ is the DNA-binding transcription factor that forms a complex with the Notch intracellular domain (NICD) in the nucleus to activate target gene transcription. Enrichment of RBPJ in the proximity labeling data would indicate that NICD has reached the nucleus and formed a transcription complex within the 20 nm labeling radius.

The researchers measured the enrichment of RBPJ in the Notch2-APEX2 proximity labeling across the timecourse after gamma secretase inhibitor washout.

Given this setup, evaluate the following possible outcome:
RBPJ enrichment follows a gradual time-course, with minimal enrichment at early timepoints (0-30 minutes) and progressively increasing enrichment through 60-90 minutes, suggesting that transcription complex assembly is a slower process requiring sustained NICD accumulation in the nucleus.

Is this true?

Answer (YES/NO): NO